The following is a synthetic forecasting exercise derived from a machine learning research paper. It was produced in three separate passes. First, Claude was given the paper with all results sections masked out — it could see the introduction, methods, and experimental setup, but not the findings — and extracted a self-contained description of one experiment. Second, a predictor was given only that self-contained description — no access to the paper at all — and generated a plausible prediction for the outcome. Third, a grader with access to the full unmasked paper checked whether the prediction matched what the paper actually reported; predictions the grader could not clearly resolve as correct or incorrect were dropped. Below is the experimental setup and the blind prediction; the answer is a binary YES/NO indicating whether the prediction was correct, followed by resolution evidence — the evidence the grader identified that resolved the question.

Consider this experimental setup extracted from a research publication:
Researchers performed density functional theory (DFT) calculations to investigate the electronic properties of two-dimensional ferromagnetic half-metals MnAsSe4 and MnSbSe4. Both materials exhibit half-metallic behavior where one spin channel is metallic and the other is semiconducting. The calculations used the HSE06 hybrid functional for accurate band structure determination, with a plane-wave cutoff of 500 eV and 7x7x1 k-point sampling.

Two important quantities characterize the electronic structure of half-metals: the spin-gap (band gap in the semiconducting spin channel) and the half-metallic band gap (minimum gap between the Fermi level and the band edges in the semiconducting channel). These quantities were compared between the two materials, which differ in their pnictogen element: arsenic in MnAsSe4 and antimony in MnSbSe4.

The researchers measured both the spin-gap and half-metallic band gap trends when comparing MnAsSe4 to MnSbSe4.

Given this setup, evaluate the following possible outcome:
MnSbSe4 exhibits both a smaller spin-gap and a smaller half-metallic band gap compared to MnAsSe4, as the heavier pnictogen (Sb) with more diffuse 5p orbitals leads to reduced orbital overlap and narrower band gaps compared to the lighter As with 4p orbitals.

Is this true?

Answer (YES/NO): YES